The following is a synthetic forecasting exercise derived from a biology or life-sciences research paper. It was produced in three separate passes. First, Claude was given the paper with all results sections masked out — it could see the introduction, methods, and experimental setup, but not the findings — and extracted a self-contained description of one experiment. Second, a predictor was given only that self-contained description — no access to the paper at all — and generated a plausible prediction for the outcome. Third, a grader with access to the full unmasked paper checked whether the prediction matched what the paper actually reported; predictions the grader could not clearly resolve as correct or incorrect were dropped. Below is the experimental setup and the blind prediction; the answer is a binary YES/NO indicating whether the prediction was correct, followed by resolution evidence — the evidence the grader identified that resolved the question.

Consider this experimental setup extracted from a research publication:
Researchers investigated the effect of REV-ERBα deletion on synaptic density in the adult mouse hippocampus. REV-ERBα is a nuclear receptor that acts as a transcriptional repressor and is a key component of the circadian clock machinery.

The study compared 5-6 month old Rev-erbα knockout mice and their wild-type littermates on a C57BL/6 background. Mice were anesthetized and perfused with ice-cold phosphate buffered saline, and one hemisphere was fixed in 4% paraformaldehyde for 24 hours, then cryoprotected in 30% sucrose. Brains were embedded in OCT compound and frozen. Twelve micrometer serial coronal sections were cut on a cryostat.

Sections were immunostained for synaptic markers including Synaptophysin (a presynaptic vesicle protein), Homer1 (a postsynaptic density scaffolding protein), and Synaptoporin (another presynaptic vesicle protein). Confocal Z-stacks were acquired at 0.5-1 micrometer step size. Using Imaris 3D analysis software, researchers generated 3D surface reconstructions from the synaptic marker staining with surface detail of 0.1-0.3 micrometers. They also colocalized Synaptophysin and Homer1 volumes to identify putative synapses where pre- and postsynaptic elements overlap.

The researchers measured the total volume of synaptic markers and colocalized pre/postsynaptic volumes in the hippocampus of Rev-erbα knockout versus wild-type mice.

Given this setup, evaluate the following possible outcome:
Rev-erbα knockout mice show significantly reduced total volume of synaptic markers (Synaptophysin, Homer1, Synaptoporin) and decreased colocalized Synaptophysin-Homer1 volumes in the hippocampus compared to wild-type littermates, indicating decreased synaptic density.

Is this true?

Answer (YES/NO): YES